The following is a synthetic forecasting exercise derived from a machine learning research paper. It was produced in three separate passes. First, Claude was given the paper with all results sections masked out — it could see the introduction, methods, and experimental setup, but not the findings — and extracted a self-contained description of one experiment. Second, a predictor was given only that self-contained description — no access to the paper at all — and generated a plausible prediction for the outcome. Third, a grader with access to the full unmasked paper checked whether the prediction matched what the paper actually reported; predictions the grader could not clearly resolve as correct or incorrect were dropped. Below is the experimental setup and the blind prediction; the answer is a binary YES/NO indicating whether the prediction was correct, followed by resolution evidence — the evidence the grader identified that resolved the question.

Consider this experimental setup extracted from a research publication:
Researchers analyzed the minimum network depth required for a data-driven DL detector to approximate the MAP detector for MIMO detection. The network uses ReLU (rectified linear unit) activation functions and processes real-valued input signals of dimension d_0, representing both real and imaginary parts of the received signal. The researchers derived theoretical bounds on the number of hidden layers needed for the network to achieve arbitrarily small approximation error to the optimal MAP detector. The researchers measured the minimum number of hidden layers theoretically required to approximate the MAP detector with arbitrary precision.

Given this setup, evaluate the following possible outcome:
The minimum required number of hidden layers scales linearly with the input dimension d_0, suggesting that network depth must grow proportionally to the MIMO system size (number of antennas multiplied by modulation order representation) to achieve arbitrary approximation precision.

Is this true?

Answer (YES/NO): NO